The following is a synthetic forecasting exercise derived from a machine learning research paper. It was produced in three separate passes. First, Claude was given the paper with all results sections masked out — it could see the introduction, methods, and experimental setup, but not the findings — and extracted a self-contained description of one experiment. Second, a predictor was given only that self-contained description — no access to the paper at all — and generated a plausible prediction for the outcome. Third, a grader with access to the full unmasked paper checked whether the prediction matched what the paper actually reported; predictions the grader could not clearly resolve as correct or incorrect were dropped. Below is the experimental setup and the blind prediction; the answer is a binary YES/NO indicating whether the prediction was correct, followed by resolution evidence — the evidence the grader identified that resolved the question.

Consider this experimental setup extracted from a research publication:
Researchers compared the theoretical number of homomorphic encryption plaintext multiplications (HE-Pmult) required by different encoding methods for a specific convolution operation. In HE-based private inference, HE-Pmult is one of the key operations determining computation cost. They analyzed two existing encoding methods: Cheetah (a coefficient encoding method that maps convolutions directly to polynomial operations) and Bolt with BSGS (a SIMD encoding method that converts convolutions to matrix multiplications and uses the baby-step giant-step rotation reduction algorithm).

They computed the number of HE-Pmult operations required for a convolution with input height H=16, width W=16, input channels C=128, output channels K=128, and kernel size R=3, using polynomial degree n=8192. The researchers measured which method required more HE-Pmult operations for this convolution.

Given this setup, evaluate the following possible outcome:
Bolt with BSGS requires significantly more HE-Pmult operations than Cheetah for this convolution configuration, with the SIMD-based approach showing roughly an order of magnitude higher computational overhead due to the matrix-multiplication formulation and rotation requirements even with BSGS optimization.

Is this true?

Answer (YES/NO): YES